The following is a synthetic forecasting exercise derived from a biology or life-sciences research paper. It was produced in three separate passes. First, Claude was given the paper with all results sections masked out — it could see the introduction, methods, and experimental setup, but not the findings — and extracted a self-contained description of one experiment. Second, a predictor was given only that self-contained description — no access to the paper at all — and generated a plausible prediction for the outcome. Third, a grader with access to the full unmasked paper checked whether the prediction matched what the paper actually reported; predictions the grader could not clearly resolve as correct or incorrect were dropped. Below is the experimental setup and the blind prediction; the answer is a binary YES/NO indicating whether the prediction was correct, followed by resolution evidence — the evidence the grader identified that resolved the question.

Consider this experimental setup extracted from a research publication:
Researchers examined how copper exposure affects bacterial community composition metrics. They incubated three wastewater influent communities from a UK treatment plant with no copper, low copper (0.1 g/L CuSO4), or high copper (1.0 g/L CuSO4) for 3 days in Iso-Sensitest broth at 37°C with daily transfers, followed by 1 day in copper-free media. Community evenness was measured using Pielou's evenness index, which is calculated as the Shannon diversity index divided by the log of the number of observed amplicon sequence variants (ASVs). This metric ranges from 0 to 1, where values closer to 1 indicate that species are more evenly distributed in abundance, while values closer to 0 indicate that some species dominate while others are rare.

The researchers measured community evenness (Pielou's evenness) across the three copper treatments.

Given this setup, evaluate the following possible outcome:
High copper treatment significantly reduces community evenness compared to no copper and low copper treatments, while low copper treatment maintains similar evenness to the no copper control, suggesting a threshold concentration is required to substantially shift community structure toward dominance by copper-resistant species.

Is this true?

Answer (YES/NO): NO